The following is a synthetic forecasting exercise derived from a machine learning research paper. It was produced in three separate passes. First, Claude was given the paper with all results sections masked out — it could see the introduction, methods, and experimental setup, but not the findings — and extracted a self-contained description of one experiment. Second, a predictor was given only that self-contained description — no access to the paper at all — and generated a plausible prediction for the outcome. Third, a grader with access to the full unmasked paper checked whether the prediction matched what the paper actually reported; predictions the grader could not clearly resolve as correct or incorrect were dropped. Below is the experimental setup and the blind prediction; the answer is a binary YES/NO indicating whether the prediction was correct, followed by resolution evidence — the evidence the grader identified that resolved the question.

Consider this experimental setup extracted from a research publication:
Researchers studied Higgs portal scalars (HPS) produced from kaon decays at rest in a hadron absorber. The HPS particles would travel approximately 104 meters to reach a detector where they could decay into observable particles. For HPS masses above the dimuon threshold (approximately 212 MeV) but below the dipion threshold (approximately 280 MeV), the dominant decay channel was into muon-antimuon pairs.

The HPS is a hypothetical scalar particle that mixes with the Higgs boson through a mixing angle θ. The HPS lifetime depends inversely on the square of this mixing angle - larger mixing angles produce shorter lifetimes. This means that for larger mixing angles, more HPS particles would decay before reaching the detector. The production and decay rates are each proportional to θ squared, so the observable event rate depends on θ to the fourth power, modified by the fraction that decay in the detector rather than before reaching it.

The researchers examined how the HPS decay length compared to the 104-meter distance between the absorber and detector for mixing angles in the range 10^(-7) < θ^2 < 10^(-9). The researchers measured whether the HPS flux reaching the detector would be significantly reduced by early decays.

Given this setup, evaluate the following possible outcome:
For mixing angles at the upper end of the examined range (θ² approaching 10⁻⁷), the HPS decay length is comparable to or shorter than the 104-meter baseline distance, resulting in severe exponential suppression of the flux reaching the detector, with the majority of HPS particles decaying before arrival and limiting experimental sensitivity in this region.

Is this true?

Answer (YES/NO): YES